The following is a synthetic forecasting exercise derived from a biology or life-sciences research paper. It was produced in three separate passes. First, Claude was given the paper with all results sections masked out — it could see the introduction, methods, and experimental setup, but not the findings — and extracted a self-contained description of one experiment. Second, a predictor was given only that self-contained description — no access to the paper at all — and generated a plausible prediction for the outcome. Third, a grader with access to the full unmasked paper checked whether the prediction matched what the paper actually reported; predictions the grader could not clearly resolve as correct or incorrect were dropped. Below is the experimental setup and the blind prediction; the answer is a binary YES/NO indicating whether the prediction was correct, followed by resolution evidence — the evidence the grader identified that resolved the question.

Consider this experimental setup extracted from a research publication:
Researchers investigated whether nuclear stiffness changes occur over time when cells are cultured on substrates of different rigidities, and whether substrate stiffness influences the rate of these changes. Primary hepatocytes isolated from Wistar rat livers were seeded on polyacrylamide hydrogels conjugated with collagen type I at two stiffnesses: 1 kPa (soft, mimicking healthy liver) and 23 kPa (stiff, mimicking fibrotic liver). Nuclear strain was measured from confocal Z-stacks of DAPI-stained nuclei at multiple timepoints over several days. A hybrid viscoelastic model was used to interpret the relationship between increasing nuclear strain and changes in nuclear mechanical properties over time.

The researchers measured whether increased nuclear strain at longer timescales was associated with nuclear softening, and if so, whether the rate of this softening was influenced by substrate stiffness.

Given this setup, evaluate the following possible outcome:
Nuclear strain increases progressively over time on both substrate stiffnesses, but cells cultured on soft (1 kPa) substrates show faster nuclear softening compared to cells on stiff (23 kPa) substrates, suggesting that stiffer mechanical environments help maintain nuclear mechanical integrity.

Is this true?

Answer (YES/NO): NO